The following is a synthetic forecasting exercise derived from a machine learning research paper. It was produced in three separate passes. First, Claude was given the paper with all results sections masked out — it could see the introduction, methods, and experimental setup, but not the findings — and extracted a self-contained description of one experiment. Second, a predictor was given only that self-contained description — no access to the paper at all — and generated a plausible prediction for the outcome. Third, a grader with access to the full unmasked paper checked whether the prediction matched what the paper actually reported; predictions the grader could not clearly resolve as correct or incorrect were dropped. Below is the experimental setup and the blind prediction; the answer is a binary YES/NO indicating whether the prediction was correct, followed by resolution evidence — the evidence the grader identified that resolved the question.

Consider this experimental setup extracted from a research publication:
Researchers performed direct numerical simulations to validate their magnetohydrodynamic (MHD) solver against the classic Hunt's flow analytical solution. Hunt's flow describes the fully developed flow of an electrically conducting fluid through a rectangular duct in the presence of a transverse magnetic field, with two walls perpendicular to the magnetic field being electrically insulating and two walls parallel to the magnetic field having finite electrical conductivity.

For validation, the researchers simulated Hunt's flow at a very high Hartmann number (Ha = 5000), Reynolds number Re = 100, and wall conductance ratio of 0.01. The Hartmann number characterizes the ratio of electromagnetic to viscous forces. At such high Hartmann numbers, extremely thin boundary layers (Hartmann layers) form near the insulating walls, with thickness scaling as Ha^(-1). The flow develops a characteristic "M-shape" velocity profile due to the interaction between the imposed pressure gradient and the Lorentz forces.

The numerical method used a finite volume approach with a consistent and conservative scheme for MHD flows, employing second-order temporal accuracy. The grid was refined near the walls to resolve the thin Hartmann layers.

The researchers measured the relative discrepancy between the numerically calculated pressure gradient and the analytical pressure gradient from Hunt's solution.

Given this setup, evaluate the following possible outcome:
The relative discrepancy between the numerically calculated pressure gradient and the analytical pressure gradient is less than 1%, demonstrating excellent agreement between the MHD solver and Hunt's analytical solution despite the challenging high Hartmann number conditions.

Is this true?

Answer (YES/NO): YES